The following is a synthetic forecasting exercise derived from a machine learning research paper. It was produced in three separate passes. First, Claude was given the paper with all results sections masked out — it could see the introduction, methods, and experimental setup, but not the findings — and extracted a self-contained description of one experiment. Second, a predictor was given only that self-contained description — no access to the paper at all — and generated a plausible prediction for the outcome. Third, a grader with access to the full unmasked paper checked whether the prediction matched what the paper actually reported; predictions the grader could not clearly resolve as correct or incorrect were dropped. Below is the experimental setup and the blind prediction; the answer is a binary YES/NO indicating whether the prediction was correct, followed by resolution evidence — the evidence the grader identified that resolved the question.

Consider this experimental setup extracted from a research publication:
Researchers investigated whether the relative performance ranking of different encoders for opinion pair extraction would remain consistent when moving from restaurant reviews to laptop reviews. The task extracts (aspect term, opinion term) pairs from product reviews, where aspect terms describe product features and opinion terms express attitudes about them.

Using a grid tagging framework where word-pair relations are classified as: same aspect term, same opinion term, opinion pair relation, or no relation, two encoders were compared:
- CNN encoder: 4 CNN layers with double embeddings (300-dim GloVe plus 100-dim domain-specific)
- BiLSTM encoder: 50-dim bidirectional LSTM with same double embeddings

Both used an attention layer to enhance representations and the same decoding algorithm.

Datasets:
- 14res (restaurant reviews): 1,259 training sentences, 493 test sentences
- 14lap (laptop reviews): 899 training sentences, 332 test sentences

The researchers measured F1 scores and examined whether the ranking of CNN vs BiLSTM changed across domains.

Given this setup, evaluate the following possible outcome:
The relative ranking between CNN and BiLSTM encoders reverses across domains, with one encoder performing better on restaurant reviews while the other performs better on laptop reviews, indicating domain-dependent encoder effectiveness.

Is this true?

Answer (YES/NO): NO